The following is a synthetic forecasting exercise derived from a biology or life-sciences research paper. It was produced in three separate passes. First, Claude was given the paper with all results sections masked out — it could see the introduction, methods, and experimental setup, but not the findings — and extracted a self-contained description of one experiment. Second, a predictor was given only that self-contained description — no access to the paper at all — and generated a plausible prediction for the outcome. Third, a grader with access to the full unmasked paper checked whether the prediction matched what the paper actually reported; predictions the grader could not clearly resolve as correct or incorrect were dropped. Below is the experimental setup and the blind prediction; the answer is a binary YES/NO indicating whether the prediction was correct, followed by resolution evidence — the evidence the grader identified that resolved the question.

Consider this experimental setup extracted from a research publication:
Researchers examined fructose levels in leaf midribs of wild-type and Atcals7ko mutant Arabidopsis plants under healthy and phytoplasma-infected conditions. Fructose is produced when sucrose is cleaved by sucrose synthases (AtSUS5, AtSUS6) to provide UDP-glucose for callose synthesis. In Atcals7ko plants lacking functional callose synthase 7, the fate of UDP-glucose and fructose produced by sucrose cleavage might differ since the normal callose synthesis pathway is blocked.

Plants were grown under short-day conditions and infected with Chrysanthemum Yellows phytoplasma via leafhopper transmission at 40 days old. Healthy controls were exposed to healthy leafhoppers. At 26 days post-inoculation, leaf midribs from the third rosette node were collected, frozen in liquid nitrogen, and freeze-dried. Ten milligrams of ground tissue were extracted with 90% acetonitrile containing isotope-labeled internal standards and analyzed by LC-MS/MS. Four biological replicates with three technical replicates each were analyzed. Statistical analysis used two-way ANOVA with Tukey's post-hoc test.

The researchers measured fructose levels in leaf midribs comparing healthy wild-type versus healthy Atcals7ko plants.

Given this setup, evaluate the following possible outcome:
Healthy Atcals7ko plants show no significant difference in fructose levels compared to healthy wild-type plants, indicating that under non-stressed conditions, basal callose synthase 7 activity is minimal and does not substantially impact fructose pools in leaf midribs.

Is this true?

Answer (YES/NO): YES